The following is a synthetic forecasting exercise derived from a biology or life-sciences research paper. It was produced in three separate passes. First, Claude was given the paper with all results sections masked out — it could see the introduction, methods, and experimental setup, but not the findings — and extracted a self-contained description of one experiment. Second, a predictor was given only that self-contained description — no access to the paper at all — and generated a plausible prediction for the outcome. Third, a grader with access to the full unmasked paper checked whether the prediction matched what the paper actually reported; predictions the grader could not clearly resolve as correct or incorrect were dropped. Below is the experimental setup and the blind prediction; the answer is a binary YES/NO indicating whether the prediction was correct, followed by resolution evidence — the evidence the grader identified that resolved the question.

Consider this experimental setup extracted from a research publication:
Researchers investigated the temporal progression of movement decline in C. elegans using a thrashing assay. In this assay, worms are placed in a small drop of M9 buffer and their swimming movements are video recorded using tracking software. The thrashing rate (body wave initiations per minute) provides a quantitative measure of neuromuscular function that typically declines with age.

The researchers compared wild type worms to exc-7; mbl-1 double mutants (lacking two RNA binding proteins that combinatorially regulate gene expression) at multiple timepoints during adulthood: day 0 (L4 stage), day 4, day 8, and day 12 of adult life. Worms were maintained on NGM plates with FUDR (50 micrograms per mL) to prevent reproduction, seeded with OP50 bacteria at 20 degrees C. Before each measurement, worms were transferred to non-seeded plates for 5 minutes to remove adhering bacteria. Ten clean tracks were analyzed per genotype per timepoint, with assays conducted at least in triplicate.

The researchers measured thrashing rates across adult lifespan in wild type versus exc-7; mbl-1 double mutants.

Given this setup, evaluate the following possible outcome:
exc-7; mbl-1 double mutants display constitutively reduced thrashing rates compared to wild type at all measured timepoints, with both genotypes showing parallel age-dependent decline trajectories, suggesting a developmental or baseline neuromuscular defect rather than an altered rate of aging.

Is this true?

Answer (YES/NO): NO